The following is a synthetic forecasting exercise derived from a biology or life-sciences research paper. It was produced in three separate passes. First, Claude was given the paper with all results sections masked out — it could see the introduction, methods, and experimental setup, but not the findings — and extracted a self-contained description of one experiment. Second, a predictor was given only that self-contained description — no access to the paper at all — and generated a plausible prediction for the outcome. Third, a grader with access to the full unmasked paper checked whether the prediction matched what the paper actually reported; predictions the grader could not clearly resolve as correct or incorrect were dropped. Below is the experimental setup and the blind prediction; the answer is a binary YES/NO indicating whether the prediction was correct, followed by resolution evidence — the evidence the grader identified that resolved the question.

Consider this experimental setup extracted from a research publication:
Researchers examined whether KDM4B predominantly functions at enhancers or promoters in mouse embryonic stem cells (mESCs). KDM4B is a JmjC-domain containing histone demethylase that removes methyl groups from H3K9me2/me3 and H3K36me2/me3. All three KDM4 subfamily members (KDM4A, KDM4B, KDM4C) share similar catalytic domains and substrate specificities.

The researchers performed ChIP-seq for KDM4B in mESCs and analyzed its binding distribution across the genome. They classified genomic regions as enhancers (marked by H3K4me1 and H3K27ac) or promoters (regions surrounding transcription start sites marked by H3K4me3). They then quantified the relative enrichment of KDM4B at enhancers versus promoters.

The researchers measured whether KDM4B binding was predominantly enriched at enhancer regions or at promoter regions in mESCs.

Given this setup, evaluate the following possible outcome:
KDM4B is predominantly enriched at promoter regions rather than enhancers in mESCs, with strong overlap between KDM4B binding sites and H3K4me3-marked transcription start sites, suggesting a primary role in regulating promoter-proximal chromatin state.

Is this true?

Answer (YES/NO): NO